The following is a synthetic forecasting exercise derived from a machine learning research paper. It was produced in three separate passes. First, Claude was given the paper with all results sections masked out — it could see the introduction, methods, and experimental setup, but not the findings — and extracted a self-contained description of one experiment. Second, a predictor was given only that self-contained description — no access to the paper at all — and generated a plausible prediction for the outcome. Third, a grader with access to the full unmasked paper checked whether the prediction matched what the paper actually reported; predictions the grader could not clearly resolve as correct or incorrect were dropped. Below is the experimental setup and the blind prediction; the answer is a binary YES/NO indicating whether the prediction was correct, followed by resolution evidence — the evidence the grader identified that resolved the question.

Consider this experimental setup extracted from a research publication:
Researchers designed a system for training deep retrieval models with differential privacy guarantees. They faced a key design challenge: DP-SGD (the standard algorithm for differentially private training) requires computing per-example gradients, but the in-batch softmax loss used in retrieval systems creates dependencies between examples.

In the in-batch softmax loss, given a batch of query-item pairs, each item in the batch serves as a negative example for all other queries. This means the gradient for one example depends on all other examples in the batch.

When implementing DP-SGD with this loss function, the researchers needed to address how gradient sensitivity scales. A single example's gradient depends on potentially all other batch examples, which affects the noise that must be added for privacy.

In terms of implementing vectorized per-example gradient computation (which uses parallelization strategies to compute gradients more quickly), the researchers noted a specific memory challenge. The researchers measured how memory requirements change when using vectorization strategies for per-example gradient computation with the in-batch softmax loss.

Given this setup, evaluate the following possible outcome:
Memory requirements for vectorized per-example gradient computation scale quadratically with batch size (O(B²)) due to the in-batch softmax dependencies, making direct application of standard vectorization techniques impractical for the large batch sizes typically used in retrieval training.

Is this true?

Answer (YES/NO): YES